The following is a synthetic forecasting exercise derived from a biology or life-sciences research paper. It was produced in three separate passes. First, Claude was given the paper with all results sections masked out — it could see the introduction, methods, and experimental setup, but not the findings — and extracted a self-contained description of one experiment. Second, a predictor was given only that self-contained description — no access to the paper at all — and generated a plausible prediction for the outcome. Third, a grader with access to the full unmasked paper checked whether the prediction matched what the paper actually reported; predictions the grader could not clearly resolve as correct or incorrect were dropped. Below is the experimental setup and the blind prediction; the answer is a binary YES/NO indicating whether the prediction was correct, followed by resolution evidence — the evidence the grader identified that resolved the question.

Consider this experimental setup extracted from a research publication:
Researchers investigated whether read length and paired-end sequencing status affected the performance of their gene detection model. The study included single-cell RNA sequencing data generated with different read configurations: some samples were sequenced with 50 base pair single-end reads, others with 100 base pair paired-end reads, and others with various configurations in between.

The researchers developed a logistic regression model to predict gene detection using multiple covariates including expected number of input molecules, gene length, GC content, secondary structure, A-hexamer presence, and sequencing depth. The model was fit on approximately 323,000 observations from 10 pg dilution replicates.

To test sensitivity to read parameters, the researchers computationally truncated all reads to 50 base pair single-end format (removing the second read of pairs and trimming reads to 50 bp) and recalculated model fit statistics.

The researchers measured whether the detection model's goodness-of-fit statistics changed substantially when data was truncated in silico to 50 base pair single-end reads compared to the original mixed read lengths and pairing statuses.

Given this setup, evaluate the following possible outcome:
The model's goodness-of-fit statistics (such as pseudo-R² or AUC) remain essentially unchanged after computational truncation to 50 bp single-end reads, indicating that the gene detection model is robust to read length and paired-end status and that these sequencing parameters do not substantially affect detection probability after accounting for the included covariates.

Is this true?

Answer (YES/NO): YES